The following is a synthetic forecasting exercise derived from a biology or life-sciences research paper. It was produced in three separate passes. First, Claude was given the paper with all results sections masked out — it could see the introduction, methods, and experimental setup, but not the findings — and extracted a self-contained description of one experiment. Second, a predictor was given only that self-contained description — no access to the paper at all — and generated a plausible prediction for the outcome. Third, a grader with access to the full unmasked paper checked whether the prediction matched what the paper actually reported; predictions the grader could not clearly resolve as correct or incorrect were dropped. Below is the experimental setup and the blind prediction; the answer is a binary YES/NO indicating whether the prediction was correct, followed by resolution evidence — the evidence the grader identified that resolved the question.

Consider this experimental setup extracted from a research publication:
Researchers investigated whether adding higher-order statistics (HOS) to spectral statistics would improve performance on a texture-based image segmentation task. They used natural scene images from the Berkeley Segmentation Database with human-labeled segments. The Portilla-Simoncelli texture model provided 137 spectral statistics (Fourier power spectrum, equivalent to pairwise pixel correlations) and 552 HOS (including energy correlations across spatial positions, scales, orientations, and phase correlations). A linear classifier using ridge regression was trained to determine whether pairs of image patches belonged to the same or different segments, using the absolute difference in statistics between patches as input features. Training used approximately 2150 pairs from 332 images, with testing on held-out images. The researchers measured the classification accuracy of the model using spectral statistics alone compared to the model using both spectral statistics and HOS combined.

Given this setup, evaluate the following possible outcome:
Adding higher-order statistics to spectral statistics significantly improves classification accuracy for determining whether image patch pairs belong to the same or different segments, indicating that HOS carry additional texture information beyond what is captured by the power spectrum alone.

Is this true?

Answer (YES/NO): NO